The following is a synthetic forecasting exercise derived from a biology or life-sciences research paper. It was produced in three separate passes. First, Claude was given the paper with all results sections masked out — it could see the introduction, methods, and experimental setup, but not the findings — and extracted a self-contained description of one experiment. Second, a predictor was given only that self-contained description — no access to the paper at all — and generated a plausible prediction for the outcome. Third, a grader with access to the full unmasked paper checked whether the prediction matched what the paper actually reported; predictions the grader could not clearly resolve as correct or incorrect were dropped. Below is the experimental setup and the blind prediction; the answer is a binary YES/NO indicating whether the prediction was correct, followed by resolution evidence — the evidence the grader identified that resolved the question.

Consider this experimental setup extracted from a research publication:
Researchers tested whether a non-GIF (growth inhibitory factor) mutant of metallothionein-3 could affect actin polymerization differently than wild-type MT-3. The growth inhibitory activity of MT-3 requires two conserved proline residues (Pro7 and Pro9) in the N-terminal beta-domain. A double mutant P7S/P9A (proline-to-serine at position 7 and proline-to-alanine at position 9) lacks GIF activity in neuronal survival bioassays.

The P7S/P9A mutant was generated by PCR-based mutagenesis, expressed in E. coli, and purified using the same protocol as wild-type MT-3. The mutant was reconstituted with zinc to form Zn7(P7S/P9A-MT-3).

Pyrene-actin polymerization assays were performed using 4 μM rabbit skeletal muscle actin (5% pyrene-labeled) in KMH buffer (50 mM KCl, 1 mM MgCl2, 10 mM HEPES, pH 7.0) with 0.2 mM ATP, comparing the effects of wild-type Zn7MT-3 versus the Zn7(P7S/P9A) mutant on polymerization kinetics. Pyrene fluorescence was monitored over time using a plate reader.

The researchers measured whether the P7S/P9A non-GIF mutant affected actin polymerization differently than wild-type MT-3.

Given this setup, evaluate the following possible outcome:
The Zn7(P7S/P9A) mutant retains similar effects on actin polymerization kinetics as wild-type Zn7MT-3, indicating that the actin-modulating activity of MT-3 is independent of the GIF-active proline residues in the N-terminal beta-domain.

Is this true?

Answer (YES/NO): YES